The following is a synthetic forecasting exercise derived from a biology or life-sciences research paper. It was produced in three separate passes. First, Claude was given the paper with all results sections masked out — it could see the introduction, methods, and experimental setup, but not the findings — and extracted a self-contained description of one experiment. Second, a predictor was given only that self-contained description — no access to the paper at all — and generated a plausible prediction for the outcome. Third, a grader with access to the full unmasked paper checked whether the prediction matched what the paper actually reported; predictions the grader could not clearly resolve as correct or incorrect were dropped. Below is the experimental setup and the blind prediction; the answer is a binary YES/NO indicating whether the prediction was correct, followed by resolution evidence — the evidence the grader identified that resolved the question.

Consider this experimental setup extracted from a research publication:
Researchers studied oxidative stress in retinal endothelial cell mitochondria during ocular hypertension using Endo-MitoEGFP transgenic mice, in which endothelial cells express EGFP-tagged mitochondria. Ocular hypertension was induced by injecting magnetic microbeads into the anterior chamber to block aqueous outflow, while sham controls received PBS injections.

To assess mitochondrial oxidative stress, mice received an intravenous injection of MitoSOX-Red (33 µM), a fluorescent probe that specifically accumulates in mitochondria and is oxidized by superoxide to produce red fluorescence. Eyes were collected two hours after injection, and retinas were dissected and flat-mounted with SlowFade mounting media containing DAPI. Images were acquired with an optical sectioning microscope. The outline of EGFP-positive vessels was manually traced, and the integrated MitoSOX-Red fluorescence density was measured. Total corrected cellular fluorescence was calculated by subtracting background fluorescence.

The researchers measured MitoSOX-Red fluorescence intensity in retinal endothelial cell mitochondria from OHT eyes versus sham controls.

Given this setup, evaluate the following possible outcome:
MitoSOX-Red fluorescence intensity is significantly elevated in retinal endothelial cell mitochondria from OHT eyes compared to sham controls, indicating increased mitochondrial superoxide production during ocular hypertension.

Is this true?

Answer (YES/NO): YES